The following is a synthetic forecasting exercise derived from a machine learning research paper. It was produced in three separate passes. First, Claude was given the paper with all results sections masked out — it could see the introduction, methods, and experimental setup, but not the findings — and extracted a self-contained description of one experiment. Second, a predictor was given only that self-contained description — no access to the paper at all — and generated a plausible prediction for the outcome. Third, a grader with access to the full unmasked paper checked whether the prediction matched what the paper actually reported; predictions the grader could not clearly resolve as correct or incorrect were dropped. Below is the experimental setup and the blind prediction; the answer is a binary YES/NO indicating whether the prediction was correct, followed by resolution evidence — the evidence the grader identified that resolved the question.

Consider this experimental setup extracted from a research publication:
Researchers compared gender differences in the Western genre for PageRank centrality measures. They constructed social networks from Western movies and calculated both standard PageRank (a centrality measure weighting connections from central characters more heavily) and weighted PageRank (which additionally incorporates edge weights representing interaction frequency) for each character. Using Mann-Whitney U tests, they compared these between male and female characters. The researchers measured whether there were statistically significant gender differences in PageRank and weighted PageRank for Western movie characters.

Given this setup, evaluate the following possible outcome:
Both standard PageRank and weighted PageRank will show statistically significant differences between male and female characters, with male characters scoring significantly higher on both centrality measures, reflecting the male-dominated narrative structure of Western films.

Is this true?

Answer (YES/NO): YES